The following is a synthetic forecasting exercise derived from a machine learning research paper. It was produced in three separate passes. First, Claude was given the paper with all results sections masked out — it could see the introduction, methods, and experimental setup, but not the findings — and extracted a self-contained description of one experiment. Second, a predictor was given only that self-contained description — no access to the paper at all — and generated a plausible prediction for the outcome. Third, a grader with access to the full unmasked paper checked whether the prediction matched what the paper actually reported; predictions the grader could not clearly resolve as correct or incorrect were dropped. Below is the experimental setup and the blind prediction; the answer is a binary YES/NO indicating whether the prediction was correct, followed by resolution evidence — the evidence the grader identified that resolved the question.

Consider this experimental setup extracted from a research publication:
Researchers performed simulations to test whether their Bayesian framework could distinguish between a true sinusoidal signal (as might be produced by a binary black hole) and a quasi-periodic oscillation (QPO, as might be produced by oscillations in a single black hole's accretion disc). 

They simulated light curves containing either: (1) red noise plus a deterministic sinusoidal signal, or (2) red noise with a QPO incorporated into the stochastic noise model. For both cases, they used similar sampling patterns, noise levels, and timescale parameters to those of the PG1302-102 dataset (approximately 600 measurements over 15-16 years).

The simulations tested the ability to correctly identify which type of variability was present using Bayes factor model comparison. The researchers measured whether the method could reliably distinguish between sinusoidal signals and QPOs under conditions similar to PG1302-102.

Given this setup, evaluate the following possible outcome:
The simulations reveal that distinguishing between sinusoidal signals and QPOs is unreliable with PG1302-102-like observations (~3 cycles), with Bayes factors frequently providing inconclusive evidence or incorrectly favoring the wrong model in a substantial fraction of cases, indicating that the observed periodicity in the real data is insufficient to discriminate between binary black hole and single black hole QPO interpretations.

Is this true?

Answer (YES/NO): YES